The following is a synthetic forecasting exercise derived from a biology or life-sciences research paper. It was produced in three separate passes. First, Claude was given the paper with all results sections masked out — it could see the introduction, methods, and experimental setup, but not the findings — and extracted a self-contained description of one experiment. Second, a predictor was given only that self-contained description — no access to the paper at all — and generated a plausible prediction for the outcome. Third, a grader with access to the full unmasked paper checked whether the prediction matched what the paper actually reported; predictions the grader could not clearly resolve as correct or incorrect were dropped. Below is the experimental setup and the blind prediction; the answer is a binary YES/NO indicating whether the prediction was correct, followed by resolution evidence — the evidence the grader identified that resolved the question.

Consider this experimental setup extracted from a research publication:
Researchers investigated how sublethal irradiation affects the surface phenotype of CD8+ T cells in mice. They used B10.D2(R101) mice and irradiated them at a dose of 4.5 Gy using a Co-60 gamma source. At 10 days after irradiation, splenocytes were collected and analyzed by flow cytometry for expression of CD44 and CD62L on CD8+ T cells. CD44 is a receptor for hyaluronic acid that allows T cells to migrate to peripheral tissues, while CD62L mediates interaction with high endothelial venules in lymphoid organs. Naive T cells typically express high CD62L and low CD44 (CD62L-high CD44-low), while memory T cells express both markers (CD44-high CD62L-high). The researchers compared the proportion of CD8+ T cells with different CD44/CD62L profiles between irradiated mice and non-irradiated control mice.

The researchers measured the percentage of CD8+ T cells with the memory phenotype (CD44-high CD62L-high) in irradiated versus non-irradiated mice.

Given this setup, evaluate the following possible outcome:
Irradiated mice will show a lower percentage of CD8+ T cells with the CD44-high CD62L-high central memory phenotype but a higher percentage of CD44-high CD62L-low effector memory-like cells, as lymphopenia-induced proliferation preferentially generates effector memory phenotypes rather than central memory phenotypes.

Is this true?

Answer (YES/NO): NO